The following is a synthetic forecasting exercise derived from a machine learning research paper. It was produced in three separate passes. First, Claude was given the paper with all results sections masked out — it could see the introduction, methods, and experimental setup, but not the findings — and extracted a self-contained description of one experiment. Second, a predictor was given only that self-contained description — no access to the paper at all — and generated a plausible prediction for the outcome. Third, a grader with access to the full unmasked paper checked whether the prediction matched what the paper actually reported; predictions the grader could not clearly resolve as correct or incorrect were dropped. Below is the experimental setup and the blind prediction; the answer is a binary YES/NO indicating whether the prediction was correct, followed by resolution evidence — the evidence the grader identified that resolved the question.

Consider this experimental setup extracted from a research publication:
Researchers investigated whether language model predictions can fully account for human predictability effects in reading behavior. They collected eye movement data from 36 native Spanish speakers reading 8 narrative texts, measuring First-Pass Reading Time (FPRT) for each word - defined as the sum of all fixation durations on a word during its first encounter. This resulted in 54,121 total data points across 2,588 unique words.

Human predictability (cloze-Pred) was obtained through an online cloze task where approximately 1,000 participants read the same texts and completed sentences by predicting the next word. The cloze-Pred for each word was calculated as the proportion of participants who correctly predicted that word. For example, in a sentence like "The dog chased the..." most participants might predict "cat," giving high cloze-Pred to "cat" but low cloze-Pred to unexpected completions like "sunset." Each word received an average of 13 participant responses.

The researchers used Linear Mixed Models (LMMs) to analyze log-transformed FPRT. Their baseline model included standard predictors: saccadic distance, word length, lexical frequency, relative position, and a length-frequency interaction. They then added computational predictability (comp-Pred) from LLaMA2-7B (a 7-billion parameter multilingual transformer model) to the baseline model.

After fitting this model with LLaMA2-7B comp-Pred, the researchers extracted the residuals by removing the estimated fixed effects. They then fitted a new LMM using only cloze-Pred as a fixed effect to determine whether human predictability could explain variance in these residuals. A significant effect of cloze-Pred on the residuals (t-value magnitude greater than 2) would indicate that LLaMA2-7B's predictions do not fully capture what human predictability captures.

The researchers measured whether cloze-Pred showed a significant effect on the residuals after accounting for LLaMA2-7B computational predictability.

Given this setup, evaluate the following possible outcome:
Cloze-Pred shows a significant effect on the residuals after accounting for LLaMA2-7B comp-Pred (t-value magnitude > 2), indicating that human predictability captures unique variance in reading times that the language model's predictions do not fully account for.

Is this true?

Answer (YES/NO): YES